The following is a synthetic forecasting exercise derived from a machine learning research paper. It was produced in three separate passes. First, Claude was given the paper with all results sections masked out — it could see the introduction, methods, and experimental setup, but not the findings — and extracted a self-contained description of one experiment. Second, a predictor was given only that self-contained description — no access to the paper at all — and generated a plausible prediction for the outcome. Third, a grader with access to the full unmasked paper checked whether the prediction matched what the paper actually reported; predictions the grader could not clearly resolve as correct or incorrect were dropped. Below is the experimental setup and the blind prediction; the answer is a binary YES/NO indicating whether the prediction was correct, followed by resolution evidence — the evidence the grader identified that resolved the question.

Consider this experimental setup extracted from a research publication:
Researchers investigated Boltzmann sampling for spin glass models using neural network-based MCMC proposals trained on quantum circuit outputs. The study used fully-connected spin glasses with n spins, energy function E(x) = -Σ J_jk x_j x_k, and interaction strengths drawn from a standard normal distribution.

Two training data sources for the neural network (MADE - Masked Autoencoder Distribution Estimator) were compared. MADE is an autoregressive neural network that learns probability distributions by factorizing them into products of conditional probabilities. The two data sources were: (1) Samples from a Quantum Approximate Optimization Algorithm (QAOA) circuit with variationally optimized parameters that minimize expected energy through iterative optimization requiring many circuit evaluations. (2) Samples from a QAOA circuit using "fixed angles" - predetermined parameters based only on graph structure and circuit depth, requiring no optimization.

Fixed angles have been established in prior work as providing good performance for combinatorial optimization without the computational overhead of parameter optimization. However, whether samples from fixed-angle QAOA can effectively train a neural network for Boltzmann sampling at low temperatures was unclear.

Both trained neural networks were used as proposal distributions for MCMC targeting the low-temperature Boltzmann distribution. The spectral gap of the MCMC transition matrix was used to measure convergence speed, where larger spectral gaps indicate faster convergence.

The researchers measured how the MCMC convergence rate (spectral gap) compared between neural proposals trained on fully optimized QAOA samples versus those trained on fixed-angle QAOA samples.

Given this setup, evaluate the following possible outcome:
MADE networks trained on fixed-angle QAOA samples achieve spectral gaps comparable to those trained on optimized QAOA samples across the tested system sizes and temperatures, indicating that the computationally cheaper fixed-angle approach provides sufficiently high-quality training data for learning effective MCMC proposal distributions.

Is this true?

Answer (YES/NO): YES